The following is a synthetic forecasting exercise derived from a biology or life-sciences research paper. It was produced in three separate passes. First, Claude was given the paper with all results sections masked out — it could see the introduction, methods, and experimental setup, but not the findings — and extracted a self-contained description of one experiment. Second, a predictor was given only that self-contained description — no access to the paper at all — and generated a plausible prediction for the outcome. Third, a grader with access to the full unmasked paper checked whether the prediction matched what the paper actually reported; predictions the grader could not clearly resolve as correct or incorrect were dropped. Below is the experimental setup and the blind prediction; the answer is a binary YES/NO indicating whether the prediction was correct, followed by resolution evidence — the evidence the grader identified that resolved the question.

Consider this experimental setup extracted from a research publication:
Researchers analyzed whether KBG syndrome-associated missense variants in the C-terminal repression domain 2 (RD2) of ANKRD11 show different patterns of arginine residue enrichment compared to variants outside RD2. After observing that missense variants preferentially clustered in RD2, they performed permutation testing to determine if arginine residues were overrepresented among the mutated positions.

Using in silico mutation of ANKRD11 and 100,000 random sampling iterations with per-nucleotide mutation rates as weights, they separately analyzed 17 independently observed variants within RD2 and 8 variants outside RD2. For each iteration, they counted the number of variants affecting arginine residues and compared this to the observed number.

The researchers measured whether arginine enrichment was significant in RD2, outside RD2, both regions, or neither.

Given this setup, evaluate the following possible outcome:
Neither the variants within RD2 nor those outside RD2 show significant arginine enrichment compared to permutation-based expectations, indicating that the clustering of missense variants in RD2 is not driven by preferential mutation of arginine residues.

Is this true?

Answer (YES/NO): NO